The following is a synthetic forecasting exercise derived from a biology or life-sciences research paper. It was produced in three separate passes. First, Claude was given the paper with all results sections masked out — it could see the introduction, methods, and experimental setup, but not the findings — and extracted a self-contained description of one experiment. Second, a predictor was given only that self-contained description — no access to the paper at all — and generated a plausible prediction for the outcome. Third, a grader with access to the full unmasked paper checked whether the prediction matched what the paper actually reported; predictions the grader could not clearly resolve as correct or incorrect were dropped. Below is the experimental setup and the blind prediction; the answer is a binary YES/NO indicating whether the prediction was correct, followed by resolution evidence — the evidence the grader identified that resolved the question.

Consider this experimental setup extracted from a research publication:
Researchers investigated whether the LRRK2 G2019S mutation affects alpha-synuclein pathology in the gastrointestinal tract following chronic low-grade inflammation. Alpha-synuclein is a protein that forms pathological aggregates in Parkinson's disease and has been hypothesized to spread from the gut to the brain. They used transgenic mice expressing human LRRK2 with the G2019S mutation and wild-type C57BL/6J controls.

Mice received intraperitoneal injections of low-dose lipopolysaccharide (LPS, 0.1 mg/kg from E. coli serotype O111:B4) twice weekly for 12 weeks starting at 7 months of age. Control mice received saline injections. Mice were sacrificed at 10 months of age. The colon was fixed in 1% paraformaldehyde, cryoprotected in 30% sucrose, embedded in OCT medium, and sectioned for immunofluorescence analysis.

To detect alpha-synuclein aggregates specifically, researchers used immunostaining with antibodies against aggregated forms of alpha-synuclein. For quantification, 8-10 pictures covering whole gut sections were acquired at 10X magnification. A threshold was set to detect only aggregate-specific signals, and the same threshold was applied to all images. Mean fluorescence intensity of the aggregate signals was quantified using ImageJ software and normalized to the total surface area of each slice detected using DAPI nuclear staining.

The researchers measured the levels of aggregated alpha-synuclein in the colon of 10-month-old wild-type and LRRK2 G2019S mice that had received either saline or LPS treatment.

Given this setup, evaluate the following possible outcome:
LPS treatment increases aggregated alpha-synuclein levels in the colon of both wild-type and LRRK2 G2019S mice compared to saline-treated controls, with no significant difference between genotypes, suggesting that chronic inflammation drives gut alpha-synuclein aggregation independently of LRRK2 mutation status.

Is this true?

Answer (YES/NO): NO